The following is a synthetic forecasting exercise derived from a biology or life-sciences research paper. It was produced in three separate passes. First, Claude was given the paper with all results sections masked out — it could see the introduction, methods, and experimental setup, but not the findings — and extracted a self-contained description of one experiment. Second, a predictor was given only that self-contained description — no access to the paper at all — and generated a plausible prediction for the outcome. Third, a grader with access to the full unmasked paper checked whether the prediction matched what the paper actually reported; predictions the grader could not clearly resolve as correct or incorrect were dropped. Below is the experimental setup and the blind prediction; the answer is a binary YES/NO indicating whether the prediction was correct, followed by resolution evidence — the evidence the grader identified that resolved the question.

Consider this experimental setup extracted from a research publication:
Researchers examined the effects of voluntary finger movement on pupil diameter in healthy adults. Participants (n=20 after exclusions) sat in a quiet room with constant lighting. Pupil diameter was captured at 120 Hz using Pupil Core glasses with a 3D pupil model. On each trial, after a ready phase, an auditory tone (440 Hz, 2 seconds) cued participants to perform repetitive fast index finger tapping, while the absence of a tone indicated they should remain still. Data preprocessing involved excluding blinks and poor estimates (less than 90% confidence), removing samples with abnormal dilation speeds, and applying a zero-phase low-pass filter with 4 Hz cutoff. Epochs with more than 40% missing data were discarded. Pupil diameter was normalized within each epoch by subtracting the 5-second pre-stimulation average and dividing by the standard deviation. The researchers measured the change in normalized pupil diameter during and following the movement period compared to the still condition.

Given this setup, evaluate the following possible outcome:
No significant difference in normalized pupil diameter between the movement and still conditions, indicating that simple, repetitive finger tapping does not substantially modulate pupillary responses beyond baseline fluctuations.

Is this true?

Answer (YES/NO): NO